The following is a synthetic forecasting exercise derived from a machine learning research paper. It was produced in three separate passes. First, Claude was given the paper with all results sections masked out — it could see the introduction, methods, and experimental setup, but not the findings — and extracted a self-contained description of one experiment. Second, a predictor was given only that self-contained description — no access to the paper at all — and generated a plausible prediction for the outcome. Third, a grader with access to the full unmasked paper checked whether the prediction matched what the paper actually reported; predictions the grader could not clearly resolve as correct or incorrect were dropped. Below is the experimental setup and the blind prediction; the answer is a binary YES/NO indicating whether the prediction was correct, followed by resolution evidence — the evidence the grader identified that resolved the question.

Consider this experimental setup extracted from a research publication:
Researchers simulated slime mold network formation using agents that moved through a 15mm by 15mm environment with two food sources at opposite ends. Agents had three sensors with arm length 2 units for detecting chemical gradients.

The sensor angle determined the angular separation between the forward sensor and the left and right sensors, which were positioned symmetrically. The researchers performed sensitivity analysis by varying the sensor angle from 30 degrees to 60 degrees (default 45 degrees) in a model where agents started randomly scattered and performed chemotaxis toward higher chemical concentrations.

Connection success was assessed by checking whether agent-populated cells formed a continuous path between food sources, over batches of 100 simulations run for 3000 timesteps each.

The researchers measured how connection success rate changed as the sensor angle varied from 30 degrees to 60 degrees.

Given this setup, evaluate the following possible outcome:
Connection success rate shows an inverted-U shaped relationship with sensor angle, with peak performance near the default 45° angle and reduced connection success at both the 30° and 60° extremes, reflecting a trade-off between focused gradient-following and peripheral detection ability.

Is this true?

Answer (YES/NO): NO